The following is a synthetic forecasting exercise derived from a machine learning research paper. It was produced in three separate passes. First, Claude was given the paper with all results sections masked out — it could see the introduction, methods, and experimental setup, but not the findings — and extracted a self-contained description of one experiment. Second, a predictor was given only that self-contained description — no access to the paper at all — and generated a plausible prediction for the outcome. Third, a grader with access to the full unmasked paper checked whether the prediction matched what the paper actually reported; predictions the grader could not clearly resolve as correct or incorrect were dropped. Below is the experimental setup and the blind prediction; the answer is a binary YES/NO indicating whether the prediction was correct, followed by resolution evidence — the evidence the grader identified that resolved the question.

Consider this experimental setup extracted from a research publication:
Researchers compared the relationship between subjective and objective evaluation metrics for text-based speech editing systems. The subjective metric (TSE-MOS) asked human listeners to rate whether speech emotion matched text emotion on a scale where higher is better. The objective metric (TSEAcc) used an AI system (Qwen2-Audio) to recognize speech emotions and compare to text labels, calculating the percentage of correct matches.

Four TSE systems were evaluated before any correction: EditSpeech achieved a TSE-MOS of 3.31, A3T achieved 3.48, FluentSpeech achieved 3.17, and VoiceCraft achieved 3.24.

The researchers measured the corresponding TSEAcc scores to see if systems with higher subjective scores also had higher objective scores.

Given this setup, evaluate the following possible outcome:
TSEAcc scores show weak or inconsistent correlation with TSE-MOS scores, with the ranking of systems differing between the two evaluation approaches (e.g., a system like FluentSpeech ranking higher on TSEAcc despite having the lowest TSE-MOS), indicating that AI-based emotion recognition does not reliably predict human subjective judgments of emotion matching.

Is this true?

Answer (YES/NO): YES